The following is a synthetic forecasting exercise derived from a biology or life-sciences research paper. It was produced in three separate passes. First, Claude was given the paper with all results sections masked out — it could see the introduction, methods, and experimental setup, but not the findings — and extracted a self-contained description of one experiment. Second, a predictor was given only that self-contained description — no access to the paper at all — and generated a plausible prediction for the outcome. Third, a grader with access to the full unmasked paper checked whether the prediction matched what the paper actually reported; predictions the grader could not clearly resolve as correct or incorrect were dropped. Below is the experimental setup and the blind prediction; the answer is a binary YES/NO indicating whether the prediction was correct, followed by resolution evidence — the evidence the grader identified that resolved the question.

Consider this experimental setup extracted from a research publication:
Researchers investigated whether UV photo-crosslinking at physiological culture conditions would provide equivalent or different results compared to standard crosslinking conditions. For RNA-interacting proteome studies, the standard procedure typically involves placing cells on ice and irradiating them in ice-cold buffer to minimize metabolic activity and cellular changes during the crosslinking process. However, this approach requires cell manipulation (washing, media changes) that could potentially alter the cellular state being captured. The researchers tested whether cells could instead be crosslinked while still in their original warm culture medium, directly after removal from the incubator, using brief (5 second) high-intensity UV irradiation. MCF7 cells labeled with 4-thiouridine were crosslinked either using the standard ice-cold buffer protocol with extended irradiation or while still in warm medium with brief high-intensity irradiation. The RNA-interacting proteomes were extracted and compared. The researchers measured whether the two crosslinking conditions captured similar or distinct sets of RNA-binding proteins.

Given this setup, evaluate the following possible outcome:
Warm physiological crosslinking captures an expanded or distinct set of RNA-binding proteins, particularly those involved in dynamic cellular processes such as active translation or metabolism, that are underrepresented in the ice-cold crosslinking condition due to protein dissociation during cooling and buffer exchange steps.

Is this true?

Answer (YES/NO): NO